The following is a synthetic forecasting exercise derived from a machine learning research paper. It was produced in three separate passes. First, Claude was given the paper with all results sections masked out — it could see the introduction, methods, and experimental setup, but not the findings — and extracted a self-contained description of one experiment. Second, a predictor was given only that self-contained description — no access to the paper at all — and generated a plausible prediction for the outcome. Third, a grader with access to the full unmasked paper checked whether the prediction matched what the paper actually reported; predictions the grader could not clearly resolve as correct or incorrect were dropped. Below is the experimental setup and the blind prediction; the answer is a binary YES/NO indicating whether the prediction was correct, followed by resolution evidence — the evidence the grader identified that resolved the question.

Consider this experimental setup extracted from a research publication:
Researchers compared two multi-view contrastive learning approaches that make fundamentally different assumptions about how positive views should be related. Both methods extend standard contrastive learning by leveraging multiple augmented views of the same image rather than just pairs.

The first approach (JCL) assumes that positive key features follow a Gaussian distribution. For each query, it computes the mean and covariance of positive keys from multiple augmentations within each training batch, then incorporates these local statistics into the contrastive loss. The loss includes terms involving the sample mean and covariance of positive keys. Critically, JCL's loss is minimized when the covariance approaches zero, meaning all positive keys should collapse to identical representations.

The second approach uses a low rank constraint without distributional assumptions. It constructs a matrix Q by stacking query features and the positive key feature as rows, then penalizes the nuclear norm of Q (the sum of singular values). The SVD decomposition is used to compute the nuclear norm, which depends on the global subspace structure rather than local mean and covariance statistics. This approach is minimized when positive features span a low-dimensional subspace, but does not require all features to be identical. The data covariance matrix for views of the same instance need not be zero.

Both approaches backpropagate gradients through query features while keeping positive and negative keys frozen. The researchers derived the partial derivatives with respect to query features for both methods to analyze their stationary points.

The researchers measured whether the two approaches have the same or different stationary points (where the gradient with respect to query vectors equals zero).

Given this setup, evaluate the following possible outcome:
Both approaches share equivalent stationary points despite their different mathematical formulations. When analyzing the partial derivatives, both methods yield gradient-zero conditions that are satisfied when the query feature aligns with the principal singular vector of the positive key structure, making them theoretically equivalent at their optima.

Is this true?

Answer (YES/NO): NO